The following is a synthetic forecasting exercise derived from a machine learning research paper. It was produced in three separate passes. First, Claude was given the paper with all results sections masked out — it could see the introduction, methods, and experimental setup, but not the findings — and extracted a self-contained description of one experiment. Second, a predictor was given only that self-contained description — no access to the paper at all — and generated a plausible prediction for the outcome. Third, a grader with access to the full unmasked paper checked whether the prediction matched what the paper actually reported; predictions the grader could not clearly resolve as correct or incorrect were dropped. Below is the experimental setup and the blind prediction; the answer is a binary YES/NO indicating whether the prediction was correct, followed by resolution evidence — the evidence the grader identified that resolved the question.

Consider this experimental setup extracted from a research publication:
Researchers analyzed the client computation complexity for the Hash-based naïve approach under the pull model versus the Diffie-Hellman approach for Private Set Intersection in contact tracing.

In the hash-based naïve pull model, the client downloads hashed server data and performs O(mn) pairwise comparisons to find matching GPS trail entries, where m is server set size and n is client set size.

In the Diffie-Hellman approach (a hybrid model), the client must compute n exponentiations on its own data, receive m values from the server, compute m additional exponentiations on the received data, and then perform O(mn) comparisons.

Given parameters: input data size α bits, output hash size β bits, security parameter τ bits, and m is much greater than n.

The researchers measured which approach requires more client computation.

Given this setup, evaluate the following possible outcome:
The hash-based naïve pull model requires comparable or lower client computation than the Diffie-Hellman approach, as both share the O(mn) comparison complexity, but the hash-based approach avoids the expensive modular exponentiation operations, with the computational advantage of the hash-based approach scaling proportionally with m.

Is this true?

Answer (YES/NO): YES